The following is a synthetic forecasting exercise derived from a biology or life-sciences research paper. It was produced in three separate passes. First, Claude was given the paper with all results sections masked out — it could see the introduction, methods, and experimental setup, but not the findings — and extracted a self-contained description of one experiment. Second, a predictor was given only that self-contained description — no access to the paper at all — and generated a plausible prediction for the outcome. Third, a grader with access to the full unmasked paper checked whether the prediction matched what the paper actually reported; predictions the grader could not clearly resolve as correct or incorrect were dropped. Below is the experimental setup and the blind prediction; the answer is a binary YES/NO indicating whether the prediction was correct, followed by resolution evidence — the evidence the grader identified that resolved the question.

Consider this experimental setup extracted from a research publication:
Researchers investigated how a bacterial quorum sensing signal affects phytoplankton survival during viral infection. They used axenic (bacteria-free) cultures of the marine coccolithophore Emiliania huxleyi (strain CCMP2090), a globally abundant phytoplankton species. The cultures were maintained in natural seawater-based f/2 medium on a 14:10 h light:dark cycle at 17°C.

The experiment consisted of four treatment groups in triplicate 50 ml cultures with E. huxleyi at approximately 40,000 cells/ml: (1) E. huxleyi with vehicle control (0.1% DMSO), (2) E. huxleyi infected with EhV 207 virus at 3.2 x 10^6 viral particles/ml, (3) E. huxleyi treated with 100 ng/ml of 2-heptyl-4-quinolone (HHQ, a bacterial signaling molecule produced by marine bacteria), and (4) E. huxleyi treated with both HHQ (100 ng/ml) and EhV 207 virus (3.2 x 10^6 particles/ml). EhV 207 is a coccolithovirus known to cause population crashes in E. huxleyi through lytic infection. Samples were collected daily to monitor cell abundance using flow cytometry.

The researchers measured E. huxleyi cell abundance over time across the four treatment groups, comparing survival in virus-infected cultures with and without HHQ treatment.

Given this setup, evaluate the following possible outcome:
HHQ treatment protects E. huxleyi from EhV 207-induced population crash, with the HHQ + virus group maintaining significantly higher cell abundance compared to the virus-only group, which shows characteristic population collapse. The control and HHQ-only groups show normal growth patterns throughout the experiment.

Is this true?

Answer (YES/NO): NO